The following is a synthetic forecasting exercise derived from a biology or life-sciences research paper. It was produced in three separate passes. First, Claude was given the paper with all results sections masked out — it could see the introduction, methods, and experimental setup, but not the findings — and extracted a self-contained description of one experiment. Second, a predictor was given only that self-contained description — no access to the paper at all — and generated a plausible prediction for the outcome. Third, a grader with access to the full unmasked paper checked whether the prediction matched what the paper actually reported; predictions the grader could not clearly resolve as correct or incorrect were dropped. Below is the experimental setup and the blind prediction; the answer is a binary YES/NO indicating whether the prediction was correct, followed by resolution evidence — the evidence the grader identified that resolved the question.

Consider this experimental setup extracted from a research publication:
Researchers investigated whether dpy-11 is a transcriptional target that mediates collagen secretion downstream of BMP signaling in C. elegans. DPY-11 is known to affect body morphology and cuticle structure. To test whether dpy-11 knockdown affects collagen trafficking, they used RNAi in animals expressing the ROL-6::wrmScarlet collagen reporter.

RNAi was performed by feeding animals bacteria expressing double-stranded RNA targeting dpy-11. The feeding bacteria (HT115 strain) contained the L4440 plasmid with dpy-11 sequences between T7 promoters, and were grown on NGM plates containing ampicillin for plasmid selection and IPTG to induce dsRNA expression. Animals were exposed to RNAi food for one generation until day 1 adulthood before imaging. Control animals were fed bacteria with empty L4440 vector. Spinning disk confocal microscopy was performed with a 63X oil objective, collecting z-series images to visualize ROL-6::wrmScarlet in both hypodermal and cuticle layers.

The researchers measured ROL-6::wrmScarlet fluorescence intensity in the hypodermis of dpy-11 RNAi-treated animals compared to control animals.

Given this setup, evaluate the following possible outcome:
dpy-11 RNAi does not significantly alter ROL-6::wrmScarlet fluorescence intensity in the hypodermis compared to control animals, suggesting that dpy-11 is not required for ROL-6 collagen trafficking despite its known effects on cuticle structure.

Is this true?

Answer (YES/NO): NO